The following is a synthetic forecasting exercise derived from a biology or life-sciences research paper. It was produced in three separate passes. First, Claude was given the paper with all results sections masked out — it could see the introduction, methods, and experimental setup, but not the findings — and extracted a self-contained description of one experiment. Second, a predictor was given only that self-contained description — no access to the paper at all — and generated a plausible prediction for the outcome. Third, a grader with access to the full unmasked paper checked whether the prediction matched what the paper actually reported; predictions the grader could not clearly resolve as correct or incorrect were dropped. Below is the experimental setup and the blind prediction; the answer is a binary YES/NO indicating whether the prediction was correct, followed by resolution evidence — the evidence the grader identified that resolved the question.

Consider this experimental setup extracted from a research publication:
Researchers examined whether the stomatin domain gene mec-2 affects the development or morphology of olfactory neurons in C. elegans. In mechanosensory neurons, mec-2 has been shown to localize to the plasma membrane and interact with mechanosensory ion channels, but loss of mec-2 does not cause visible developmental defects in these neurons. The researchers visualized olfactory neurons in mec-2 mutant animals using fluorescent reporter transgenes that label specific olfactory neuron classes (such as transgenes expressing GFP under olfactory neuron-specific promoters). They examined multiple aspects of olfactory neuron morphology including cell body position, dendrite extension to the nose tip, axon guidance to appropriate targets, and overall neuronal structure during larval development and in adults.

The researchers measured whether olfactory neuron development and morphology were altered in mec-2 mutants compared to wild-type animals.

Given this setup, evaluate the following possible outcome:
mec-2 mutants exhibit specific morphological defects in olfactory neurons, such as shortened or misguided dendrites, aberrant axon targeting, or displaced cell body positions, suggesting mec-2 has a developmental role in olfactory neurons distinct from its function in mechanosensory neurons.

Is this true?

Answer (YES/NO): NO